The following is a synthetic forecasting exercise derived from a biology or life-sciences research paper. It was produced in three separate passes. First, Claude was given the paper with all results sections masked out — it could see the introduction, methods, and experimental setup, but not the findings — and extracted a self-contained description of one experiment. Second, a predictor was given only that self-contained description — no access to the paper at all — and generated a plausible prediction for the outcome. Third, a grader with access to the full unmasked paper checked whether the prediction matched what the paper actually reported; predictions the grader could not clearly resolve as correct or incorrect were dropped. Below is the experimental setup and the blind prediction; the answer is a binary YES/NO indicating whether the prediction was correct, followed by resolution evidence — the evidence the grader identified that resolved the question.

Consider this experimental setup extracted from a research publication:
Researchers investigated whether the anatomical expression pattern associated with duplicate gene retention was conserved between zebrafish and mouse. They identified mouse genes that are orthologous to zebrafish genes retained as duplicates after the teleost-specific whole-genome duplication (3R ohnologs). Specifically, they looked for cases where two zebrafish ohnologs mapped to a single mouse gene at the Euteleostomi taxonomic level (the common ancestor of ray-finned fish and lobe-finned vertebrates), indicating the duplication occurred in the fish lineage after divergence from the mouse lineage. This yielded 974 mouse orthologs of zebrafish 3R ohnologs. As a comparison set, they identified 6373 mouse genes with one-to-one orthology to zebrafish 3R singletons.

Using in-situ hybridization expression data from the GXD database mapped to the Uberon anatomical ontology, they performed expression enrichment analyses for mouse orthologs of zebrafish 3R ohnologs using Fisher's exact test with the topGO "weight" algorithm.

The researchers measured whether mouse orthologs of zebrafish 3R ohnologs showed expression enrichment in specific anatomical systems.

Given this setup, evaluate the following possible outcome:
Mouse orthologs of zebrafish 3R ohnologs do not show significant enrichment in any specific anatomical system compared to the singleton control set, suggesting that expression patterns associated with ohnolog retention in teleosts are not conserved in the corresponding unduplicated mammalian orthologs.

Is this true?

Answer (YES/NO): NO